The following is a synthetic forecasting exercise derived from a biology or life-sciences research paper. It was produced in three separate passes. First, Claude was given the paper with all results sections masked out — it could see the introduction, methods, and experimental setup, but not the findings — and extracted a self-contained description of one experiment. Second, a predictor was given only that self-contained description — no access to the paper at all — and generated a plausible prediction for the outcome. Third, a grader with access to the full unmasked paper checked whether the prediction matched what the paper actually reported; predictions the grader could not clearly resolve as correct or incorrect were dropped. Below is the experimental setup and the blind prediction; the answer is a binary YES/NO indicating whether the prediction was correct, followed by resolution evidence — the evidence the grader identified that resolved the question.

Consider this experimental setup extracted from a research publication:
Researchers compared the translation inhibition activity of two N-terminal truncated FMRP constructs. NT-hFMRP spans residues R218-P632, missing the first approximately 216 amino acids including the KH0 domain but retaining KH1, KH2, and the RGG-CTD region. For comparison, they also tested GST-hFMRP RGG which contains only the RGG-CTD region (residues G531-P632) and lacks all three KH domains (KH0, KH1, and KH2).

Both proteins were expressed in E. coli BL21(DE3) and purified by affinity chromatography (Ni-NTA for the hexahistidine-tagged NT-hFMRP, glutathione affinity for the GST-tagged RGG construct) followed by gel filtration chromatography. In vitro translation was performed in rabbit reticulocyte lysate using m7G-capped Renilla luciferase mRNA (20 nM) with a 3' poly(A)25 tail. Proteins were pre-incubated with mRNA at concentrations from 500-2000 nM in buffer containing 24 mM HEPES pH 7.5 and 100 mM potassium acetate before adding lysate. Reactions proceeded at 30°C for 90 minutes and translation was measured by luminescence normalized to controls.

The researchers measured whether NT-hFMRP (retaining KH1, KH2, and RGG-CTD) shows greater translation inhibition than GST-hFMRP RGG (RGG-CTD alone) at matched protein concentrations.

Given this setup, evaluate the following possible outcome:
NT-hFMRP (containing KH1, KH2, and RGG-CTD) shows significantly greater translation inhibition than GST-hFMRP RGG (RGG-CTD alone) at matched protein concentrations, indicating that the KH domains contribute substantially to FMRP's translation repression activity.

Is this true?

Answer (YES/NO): YES